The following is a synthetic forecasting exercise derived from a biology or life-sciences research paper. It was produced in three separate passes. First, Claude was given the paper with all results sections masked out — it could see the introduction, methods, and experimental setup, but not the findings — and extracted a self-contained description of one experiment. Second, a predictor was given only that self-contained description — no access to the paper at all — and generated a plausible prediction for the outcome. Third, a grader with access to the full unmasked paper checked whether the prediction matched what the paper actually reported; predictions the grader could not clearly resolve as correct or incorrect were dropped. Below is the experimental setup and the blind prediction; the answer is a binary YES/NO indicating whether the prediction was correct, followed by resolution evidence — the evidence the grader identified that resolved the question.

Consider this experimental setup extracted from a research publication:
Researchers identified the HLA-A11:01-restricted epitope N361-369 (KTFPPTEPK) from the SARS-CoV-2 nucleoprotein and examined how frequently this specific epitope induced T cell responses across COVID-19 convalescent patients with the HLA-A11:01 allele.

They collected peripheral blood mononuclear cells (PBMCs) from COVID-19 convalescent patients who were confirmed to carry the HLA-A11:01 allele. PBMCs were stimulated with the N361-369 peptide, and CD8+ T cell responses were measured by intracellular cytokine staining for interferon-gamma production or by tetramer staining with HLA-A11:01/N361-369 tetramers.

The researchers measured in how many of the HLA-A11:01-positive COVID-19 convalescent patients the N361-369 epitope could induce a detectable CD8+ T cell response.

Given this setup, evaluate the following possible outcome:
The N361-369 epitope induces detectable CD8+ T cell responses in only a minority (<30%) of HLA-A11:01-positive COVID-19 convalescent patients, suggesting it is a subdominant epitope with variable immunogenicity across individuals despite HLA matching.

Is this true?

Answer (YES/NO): NO